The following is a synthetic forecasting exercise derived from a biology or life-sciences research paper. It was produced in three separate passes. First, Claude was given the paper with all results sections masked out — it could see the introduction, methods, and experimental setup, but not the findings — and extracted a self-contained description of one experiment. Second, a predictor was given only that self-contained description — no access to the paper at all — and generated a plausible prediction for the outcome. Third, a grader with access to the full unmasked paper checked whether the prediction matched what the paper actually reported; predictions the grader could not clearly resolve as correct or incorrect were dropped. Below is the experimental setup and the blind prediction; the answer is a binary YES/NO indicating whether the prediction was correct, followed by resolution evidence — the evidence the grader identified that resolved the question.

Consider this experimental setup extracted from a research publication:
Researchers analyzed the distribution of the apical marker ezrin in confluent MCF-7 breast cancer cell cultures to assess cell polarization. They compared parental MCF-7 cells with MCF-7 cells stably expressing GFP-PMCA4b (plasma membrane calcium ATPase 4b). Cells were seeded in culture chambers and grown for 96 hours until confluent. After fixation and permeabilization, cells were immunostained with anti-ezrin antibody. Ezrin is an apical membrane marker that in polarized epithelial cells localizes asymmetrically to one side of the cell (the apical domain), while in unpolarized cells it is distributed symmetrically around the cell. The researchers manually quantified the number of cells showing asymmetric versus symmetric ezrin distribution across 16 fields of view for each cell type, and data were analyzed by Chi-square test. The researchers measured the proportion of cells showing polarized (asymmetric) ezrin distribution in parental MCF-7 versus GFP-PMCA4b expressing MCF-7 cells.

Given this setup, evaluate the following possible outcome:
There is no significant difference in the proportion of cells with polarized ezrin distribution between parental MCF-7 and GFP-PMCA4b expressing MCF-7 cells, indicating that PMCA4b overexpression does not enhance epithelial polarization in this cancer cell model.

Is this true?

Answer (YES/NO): NO